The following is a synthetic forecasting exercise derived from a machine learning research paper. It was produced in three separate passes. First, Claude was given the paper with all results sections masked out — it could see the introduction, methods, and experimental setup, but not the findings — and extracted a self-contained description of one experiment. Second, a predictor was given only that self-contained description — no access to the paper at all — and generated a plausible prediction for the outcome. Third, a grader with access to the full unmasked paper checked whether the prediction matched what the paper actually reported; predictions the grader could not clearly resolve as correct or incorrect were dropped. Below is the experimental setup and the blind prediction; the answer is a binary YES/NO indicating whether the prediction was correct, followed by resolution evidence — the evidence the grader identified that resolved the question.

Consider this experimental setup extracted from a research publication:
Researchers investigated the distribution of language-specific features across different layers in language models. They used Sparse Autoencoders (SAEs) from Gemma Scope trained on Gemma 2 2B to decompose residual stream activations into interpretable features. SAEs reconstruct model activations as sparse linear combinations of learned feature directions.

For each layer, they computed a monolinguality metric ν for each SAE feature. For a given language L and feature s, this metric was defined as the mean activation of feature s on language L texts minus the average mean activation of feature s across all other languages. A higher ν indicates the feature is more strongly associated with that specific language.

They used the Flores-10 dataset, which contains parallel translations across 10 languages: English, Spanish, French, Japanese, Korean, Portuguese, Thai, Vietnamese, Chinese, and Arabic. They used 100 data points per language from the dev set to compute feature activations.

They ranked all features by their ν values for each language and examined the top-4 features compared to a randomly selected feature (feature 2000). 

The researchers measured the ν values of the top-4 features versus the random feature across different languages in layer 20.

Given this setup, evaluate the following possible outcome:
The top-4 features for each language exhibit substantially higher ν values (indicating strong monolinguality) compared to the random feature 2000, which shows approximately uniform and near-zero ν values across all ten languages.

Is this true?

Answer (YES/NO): YES